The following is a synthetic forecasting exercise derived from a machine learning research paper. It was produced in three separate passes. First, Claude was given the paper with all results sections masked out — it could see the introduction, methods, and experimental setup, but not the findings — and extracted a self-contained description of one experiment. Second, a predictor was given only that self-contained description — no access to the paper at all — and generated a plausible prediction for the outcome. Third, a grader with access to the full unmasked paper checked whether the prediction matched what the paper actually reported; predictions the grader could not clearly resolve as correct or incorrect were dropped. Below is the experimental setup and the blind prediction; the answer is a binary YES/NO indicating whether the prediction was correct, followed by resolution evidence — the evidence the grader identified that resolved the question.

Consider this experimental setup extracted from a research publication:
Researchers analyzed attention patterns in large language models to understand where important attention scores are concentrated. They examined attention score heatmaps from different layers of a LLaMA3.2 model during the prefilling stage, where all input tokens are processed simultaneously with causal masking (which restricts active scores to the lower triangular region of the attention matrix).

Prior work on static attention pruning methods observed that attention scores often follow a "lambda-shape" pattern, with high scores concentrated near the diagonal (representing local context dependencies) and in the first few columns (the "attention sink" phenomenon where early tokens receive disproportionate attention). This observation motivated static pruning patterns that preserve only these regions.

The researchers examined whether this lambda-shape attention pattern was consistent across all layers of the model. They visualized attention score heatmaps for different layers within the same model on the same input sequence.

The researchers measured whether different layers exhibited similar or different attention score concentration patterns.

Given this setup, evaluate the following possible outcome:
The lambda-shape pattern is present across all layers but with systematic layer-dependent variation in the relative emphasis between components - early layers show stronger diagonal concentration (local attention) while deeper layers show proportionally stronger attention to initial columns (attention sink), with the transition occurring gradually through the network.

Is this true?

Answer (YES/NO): NO